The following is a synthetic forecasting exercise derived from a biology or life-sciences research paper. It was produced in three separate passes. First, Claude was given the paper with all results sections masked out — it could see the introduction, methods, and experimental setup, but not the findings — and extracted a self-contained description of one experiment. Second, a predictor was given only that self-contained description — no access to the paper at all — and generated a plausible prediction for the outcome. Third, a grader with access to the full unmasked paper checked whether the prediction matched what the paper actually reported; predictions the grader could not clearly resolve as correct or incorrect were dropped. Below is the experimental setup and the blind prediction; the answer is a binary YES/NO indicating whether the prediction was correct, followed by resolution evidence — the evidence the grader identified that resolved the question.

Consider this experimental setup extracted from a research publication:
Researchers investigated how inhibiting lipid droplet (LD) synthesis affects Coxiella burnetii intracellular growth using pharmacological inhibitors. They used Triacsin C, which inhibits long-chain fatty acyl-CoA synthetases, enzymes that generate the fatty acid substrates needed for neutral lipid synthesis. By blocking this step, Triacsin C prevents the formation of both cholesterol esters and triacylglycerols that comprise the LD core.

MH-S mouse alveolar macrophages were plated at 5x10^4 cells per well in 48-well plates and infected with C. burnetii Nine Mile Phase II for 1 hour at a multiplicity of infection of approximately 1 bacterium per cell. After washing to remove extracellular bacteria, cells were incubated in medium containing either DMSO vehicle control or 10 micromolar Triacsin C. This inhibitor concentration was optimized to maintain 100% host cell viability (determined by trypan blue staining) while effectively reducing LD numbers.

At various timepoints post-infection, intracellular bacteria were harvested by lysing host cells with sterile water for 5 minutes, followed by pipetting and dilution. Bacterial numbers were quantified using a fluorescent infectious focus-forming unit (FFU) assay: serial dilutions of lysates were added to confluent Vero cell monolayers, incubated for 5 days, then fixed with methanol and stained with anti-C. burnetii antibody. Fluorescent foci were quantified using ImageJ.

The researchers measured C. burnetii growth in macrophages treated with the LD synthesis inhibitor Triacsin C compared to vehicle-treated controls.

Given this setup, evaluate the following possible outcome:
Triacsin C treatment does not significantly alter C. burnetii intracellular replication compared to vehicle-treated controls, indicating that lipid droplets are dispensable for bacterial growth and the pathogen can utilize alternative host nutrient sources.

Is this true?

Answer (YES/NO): NO